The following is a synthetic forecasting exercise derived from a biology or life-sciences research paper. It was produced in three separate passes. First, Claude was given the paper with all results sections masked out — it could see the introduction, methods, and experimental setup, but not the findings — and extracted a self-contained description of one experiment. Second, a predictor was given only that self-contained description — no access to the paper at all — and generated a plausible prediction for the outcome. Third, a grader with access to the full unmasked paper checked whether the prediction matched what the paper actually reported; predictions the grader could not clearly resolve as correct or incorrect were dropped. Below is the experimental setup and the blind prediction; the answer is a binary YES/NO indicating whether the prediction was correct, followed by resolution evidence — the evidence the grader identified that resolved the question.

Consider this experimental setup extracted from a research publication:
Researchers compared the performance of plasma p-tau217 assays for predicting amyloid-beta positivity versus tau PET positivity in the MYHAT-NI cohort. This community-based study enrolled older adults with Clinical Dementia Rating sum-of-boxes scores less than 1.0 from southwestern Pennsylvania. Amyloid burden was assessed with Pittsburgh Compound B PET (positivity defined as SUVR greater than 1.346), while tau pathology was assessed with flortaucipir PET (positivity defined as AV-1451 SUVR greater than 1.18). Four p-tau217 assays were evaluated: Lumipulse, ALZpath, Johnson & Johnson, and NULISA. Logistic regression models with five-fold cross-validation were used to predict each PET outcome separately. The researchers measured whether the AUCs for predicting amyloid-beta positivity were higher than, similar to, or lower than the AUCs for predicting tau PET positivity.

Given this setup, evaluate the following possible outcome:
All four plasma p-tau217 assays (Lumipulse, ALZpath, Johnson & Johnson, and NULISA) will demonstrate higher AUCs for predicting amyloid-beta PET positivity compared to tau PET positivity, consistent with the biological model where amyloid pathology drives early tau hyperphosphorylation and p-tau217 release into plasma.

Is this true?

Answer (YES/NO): YES